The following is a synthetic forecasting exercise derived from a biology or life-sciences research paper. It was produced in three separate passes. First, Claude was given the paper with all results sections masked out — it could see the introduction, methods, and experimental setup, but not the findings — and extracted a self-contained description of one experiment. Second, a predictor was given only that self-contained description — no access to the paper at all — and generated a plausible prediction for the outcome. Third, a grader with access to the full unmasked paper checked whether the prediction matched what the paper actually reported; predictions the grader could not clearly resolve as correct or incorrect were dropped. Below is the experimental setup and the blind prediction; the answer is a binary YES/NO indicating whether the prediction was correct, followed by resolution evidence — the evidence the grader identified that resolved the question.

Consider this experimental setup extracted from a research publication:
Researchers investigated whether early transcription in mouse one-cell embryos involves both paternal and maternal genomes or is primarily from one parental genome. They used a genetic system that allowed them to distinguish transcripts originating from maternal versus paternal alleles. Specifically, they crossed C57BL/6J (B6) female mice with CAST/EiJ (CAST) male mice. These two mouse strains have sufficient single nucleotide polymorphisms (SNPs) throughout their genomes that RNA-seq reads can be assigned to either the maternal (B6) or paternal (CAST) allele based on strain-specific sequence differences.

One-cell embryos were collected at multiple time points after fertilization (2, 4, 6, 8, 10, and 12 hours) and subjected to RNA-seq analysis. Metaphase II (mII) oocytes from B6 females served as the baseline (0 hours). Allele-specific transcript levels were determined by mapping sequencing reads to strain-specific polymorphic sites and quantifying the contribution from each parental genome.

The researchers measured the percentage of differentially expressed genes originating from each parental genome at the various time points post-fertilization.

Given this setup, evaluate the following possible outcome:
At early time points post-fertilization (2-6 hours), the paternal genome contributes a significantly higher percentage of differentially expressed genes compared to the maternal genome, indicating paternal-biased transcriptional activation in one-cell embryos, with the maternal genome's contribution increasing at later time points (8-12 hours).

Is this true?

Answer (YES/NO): NO